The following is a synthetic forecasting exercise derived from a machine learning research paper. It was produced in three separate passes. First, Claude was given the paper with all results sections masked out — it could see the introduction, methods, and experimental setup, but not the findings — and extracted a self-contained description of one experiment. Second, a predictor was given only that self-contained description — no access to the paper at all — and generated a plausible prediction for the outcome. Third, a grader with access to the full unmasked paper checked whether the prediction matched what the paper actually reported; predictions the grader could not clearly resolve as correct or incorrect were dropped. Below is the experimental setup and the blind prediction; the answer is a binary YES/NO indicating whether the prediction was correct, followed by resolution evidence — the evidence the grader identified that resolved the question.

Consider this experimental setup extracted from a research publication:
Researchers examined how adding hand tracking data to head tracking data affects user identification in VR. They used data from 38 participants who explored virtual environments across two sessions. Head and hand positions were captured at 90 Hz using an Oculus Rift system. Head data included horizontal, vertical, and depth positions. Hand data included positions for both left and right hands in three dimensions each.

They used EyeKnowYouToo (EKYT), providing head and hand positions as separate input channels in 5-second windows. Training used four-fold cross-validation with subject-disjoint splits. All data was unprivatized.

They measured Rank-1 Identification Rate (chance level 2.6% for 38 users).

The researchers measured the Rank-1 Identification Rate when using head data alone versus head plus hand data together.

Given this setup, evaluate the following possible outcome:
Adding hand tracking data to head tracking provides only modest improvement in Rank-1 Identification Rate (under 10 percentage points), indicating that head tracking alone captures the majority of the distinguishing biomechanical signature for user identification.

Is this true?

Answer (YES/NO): YES